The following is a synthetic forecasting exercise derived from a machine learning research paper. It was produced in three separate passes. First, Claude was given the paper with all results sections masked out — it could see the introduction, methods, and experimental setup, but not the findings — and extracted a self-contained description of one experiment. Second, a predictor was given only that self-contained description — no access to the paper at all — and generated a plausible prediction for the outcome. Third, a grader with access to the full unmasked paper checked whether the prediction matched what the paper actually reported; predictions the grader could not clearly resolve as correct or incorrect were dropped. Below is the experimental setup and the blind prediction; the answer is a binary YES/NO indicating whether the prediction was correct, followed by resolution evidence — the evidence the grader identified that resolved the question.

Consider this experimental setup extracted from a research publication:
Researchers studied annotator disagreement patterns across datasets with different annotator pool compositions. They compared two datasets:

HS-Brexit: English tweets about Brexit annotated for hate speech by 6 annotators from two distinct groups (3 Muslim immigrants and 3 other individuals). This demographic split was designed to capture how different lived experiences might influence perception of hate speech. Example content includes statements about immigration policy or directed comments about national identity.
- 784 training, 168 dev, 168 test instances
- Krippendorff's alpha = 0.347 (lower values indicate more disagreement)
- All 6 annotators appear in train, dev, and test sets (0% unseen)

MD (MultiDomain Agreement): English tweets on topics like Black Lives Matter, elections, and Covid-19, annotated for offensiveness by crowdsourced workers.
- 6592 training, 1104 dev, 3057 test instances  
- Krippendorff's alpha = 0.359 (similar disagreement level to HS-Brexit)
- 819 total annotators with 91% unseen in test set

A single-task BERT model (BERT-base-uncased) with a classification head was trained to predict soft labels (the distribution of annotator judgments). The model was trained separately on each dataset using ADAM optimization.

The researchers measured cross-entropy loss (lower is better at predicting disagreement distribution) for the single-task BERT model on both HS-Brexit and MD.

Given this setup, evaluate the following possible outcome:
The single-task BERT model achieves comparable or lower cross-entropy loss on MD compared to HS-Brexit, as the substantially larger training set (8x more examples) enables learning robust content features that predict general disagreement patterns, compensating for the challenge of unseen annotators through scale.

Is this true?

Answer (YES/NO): NO